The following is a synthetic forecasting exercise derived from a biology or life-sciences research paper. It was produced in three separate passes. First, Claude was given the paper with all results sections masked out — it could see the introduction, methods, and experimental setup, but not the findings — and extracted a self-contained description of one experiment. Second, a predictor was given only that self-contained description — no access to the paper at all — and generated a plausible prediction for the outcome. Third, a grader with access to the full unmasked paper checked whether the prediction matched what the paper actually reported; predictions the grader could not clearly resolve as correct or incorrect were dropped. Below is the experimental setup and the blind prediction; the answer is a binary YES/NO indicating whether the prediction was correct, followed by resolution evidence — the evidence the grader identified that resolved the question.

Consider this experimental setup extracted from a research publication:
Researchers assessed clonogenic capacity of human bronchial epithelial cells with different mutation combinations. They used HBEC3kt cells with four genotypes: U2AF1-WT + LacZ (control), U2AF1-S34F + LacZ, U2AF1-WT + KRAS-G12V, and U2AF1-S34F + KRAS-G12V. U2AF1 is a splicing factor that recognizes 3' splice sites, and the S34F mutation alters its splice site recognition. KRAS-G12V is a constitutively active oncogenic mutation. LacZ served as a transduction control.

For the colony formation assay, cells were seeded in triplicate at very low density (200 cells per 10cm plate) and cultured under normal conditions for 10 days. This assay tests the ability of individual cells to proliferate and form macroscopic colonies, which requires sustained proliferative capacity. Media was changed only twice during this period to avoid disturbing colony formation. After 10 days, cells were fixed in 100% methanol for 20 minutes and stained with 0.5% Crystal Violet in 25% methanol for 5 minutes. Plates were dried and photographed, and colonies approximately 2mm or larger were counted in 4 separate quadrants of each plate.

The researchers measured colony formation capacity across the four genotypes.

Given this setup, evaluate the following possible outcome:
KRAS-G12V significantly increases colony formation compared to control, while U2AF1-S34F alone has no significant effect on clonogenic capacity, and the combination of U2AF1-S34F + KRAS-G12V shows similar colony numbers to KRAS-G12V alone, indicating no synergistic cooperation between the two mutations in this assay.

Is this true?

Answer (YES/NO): NO